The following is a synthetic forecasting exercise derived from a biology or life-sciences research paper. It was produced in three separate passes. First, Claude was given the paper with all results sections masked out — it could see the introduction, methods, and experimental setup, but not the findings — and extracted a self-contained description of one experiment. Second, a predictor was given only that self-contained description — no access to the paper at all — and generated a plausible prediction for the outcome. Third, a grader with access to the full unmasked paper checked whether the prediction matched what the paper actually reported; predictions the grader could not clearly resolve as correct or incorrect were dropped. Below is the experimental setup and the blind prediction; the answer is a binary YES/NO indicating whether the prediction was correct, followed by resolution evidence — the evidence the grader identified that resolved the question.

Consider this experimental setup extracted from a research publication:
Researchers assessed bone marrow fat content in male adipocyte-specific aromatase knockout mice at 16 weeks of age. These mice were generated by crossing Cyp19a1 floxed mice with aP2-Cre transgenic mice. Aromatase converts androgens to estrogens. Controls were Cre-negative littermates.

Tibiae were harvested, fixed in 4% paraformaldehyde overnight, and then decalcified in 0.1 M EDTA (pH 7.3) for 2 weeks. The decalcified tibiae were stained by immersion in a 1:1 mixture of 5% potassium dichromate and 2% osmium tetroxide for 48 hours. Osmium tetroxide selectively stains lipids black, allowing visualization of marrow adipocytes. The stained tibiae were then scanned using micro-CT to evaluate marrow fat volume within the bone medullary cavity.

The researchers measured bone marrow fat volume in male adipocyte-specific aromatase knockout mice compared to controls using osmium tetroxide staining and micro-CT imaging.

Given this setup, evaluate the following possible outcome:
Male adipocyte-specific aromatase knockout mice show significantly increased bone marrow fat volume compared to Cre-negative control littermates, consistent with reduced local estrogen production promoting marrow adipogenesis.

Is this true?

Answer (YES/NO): NO